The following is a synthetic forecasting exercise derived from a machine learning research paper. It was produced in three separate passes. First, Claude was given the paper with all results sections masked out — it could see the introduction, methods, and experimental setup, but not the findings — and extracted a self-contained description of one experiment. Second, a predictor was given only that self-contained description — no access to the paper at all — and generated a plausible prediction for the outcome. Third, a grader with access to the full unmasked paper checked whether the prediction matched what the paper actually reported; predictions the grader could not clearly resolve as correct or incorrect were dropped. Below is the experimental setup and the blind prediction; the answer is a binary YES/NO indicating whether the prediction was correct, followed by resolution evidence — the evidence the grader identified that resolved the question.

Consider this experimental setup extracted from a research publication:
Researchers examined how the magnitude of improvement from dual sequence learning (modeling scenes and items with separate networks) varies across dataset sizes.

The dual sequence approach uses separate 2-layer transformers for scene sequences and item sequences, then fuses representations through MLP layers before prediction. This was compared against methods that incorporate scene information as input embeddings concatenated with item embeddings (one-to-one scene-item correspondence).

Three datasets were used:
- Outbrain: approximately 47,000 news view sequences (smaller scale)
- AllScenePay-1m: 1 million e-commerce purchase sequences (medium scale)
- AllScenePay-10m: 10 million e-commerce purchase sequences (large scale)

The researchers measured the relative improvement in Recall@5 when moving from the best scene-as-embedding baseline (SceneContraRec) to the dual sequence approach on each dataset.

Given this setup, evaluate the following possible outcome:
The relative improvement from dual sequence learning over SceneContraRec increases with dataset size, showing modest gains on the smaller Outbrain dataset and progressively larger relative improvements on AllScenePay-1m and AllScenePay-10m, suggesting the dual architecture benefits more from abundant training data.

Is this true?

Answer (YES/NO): NO